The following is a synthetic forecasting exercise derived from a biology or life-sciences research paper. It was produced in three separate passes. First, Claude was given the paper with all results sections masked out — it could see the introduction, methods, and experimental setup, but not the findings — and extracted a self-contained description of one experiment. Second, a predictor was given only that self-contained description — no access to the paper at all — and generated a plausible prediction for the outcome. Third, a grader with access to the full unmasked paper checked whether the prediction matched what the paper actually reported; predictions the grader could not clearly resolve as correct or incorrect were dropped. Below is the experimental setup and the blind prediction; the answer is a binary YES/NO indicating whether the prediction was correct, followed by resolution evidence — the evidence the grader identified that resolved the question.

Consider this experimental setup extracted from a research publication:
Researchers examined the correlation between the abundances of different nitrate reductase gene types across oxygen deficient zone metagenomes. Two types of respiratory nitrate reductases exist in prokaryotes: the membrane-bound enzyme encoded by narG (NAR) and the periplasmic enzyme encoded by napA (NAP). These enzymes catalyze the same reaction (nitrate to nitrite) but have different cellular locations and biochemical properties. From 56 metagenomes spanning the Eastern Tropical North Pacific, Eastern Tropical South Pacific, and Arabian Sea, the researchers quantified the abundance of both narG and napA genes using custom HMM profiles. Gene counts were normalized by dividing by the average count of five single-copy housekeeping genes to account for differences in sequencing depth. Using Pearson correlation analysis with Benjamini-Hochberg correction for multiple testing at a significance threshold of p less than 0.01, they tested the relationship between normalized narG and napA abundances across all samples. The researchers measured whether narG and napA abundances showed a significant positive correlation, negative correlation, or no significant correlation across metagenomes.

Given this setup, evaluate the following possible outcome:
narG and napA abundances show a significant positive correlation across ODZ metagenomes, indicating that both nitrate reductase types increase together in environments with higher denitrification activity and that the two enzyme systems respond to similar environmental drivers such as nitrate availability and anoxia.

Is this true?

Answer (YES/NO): YES